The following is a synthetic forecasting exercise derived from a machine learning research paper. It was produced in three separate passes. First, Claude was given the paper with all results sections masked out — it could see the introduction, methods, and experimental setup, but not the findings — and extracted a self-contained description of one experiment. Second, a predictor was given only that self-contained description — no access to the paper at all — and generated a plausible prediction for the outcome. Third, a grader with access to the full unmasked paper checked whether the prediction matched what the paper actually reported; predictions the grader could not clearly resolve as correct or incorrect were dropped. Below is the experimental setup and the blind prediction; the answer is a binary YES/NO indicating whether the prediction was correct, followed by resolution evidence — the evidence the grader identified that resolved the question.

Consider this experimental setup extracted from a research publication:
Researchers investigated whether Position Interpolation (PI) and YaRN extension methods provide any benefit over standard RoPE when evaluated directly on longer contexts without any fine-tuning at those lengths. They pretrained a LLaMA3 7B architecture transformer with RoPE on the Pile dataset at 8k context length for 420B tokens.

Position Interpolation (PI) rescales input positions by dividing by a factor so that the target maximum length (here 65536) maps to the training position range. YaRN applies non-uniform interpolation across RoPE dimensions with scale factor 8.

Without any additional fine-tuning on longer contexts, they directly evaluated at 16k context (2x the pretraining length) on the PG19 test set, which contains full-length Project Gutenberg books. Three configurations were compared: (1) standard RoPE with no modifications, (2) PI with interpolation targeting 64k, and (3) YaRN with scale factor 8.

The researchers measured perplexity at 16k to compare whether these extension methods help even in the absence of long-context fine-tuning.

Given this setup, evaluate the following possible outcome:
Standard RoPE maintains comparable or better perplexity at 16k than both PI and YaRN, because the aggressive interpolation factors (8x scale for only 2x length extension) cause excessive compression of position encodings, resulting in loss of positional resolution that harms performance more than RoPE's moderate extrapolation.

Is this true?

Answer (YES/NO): NO